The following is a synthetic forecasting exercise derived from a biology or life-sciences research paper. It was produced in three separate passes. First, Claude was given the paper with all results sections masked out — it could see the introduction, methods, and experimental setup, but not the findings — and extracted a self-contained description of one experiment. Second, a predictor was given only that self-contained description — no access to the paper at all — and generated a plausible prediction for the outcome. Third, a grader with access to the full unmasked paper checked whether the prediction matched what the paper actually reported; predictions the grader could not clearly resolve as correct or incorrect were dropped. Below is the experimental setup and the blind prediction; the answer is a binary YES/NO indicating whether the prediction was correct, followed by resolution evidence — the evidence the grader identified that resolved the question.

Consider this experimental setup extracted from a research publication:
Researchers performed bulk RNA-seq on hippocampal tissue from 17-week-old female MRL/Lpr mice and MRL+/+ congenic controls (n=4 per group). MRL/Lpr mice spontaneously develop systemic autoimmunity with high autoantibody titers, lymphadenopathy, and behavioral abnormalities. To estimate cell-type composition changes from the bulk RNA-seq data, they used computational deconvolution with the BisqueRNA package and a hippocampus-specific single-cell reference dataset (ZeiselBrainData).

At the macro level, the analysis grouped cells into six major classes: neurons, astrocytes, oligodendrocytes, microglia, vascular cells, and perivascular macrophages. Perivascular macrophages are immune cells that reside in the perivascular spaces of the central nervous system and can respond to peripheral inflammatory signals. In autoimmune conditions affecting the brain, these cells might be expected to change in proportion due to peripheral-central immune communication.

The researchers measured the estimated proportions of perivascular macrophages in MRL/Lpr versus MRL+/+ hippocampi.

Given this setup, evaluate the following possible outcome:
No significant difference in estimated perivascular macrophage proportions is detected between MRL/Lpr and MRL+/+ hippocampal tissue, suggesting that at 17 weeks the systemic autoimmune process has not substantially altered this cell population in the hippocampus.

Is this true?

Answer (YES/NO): YES